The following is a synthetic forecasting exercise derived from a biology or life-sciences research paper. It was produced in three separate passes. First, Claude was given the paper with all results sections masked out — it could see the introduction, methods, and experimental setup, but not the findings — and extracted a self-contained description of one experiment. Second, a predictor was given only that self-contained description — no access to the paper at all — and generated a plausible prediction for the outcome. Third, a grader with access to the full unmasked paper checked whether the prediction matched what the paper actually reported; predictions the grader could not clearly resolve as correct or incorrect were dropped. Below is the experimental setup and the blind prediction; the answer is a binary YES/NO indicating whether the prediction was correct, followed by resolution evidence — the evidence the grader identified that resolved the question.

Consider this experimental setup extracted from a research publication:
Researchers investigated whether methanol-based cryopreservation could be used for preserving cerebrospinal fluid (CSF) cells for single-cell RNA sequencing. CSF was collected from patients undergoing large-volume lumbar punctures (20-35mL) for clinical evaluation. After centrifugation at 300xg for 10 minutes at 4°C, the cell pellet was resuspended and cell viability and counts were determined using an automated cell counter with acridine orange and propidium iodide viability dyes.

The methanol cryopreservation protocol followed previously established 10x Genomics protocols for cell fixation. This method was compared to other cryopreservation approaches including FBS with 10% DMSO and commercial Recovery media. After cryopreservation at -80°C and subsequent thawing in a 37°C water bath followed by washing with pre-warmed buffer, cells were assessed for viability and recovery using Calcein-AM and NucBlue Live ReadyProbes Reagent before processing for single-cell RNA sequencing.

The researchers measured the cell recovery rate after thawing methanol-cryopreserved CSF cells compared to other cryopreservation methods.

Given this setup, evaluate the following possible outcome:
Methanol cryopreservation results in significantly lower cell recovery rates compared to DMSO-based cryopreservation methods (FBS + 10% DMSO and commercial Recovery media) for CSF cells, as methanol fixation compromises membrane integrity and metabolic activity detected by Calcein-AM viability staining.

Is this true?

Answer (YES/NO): NO